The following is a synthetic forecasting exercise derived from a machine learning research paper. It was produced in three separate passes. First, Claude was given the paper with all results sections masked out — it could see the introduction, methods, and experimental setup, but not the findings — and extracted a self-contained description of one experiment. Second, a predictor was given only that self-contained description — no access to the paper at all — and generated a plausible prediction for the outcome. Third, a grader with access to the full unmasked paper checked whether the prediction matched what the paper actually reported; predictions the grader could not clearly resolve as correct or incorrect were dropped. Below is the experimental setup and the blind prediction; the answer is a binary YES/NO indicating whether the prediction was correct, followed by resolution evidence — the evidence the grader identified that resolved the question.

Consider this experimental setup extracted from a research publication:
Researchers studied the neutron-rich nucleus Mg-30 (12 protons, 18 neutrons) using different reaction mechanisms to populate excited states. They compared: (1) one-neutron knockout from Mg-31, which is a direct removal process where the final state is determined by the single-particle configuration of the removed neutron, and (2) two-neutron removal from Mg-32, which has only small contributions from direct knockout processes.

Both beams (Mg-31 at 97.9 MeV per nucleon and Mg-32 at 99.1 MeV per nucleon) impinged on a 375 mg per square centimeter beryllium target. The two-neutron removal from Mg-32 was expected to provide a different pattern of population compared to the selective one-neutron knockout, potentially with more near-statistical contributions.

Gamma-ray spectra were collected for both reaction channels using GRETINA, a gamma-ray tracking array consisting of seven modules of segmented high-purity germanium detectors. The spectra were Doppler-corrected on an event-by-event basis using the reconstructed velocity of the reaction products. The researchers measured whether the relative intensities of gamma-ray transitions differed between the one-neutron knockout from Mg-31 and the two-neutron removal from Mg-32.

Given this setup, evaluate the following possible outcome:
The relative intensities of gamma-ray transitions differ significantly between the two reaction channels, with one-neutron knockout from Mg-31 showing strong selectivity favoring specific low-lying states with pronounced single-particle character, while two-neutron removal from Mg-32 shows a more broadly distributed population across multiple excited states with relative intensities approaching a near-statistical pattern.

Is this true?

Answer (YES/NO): NO